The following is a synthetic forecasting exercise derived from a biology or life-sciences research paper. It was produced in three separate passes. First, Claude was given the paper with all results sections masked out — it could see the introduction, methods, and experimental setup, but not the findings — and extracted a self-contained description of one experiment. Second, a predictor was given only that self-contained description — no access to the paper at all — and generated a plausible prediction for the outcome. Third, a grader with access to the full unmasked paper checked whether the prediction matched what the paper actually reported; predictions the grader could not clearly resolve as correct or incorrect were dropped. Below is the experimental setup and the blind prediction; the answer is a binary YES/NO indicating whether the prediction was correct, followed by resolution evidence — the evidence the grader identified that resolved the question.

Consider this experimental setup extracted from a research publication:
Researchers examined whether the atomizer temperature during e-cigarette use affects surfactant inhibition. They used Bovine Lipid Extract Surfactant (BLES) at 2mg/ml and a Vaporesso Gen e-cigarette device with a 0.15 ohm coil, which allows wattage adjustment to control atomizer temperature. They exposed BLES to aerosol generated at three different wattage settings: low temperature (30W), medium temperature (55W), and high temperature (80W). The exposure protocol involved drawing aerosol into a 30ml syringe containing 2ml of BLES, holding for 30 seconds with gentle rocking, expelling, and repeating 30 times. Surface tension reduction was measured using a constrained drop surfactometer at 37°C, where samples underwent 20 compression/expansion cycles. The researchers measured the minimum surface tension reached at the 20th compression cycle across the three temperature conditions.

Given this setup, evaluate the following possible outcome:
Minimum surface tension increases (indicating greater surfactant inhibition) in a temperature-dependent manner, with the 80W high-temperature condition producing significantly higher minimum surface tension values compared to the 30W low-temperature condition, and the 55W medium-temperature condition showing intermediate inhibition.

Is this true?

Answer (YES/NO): NO